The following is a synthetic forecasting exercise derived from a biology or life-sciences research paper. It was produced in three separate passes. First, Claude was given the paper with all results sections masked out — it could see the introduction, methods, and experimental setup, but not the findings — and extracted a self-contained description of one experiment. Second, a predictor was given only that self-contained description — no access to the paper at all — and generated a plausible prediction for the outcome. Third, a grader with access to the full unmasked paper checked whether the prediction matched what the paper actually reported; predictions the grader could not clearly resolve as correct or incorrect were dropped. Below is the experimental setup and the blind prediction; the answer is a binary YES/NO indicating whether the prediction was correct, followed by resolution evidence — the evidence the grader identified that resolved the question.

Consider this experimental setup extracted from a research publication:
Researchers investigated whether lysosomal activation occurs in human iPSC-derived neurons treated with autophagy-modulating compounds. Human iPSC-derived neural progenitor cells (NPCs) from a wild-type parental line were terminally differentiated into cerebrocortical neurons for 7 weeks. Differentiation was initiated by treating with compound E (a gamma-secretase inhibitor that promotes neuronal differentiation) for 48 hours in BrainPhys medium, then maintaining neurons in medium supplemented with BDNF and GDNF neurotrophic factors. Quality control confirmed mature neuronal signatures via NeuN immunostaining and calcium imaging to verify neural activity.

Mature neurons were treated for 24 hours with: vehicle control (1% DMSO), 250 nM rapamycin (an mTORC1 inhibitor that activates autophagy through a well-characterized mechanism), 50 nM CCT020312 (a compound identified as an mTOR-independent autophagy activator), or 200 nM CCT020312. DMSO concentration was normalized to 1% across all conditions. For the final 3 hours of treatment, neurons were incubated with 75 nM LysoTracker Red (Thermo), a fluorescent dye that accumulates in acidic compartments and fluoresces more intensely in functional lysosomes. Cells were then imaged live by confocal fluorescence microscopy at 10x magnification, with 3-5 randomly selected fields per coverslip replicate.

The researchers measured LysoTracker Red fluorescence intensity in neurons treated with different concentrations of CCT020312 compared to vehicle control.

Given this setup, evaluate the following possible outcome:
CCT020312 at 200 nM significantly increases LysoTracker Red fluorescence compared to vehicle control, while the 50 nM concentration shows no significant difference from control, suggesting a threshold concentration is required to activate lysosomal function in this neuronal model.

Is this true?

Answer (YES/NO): NO